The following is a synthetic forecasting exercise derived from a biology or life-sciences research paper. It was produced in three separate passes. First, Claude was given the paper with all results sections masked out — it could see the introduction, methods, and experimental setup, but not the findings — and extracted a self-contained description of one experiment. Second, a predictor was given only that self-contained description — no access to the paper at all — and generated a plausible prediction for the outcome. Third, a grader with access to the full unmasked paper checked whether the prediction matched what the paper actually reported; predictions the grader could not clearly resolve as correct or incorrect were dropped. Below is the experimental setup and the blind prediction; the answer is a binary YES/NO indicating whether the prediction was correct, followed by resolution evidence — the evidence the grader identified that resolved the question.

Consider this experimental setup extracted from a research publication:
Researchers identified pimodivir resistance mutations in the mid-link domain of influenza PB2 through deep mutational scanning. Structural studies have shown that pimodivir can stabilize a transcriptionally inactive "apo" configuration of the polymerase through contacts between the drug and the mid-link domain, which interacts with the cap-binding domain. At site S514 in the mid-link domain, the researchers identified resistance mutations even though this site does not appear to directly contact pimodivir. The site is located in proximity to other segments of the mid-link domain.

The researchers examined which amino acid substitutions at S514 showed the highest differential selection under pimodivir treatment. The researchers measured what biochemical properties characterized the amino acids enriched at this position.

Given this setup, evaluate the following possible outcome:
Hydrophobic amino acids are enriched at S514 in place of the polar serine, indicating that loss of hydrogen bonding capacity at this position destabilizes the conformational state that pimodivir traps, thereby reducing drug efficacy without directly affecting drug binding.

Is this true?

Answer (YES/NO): NO